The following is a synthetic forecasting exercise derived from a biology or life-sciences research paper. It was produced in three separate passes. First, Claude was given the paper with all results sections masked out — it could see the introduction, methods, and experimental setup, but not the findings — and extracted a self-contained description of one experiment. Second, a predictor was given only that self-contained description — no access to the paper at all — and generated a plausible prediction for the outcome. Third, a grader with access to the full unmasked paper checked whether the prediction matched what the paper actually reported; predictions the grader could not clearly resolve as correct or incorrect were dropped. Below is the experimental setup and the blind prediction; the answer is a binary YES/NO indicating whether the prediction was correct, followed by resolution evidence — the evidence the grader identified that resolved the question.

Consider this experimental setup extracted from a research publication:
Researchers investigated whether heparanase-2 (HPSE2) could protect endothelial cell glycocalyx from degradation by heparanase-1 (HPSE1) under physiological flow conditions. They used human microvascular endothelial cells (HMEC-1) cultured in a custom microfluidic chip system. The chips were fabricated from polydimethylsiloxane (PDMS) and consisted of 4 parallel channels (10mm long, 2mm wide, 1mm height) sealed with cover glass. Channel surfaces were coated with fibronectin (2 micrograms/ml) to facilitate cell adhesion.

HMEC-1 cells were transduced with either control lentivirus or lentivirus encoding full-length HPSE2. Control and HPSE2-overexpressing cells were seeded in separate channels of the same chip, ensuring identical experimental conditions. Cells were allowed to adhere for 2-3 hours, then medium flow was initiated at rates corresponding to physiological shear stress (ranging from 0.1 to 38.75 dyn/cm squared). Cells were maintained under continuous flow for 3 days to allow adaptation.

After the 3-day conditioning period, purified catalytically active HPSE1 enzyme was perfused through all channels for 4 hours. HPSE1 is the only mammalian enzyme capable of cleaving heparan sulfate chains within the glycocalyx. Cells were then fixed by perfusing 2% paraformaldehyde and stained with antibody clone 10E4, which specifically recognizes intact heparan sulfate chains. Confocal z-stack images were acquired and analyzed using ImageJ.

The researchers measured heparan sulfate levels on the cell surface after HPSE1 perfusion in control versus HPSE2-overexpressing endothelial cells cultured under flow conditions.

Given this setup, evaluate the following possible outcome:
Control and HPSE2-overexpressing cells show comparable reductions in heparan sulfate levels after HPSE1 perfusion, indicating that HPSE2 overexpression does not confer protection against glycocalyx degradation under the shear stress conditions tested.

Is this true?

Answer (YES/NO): NO